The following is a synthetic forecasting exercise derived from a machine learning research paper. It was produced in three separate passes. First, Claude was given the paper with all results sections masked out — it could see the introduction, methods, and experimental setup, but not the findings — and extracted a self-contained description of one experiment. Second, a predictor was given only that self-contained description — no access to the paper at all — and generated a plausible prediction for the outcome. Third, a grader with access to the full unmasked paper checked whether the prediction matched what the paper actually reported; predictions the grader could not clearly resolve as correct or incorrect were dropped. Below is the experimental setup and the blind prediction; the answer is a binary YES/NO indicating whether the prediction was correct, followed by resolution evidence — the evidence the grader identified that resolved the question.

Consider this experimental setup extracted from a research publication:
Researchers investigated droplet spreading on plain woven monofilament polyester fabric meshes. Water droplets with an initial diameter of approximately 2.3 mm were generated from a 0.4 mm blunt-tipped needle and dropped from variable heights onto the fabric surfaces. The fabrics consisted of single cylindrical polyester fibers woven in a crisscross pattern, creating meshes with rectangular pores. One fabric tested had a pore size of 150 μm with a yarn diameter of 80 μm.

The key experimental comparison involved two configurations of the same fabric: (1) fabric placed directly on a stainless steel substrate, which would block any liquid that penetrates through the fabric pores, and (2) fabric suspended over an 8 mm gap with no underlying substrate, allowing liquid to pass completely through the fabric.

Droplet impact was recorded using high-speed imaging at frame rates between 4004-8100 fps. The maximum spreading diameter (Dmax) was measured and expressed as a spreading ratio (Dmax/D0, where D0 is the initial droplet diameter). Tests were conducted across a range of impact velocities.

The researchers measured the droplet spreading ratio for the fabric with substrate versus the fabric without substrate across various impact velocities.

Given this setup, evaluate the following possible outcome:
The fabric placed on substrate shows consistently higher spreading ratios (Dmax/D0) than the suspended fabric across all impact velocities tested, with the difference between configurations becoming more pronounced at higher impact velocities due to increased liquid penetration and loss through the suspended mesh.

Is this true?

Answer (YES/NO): NO